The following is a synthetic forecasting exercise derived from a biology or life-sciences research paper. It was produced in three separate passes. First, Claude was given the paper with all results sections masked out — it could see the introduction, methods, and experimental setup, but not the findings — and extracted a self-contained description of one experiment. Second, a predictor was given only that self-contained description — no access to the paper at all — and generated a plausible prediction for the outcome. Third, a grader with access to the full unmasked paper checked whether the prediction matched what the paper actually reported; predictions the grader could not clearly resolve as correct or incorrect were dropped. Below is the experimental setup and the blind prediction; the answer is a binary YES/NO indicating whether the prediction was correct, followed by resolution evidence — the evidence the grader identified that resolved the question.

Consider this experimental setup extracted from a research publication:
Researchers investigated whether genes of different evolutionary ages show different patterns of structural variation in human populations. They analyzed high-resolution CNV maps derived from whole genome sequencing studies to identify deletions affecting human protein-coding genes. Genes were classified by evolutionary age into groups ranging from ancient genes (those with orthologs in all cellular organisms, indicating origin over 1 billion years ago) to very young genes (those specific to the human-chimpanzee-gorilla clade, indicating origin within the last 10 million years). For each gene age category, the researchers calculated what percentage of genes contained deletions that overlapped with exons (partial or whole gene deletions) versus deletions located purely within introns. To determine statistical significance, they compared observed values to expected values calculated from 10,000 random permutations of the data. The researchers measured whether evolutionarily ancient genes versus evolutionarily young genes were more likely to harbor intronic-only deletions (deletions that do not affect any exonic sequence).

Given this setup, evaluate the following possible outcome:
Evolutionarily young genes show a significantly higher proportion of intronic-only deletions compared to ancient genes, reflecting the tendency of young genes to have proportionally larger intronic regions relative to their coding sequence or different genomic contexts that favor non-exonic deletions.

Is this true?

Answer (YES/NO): NO